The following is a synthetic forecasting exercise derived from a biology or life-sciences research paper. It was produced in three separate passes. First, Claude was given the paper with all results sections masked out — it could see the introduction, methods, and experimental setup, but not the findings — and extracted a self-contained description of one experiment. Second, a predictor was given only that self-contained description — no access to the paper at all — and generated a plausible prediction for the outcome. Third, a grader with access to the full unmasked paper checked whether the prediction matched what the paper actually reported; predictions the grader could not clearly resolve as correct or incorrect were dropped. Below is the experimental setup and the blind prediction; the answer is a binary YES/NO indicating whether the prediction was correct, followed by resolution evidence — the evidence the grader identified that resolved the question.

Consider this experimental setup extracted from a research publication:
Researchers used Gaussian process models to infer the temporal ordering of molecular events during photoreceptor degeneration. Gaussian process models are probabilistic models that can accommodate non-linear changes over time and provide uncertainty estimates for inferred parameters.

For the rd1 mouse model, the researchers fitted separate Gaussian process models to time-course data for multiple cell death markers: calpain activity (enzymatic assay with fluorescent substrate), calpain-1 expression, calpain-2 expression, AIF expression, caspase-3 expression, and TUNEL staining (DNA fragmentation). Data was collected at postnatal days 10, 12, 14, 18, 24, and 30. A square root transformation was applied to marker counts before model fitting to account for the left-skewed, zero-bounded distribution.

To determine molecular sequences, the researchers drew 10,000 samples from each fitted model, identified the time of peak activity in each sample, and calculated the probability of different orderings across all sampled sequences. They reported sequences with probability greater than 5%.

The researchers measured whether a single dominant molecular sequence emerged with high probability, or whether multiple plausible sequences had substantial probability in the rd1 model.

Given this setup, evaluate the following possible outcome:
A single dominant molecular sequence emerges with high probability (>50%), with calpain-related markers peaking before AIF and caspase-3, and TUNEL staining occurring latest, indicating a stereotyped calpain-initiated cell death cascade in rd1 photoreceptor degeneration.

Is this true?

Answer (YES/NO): NO